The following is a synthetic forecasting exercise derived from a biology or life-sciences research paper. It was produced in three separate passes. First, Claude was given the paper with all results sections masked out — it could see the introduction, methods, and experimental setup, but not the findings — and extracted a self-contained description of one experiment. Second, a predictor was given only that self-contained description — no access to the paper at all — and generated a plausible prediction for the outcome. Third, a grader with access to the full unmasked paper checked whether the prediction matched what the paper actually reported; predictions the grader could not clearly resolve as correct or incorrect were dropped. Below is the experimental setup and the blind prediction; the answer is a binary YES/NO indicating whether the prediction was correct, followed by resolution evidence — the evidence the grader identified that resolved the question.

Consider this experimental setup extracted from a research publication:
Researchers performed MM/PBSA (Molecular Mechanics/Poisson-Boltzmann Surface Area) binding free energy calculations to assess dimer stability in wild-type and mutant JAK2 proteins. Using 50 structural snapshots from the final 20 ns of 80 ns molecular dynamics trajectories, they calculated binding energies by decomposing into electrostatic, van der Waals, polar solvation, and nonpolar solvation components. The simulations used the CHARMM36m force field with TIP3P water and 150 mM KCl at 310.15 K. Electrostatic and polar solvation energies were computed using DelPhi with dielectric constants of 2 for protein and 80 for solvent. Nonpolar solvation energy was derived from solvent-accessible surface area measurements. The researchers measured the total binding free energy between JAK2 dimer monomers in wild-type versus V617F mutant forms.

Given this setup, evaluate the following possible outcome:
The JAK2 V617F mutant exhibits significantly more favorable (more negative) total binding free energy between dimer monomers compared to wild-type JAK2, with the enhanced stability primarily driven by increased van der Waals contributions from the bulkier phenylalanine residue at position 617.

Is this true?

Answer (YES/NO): NO